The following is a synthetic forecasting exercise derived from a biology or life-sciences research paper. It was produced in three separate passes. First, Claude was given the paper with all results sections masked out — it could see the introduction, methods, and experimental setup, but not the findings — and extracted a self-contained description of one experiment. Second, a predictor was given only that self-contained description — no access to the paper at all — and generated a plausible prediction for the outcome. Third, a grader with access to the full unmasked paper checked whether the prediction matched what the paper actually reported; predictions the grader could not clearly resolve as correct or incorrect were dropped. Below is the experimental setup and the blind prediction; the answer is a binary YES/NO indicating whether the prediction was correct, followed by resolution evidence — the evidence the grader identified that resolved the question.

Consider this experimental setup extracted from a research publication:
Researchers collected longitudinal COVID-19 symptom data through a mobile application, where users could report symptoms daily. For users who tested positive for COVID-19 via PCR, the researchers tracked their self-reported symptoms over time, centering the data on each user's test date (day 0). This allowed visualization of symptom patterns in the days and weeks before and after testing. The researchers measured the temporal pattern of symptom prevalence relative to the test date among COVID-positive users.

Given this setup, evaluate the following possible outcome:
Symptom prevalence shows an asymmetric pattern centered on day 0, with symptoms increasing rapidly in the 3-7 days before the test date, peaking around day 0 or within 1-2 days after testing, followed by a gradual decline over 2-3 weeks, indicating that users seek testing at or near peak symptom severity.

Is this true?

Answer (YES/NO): NO